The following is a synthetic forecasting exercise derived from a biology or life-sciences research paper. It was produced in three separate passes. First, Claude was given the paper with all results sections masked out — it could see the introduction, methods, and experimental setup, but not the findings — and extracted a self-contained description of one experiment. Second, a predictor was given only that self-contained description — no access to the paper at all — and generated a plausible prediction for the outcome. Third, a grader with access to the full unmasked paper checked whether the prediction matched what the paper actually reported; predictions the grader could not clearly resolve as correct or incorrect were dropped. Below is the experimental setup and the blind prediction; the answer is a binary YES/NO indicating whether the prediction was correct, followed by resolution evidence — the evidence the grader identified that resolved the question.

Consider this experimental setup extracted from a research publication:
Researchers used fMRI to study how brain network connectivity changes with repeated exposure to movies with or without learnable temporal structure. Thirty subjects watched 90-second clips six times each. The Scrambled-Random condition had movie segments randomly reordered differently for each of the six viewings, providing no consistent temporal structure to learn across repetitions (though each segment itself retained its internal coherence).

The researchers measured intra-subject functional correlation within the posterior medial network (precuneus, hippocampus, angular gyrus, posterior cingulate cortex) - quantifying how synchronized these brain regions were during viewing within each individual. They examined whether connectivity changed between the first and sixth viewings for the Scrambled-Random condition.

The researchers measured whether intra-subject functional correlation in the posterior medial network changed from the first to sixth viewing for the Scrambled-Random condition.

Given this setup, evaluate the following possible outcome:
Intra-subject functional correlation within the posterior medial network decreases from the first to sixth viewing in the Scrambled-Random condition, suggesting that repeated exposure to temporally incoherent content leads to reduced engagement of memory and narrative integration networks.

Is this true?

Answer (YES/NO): NO